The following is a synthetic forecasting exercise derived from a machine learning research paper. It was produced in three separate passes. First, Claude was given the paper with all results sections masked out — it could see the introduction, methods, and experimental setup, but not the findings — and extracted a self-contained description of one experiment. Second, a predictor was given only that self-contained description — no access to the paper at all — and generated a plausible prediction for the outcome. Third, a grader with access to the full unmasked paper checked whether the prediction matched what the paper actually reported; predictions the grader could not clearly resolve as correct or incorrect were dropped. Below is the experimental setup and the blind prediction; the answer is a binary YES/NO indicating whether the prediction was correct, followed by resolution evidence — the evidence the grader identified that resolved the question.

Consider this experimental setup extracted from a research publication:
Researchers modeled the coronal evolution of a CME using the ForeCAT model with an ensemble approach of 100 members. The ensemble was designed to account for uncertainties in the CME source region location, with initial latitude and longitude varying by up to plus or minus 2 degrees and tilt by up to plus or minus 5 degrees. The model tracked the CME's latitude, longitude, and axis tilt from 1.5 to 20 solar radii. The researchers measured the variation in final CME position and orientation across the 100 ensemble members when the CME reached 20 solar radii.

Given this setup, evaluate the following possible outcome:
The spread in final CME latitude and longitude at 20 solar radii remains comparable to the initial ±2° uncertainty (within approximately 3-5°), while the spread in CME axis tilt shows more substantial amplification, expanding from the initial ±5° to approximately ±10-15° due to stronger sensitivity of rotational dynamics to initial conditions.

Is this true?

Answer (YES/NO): NO